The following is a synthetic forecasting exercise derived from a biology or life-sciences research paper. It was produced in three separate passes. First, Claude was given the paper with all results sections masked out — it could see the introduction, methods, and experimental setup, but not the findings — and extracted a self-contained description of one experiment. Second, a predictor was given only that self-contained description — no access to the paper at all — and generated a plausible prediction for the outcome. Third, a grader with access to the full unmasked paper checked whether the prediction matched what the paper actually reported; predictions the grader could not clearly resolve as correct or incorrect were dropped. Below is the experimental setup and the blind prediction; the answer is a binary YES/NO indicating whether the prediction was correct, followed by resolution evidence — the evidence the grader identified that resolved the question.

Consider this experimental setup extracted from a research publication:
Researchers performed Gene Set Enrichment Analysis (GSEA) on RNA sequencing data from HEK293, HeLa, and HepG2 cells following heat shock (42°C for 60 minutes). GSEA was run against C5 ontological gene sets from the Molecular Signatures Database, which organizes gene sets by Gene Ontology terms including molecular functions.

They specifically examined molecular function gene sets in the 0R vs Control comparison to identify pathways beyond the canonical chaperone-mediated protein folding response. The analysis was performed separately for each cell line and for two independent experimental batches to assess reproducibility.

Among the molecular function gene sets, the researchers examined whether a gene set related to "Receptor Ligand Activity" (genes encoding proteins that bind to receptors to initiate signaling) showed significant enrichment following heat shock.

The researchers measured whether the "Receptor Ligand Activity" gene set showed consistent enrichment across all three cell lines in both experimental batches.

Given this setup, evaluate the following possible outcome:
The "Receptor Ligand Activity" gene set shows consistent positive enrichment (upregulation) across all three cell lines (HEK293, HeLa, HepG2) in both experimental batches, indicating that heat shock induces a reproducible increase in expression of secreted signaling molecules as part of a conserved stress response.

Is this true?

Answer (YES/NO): YES